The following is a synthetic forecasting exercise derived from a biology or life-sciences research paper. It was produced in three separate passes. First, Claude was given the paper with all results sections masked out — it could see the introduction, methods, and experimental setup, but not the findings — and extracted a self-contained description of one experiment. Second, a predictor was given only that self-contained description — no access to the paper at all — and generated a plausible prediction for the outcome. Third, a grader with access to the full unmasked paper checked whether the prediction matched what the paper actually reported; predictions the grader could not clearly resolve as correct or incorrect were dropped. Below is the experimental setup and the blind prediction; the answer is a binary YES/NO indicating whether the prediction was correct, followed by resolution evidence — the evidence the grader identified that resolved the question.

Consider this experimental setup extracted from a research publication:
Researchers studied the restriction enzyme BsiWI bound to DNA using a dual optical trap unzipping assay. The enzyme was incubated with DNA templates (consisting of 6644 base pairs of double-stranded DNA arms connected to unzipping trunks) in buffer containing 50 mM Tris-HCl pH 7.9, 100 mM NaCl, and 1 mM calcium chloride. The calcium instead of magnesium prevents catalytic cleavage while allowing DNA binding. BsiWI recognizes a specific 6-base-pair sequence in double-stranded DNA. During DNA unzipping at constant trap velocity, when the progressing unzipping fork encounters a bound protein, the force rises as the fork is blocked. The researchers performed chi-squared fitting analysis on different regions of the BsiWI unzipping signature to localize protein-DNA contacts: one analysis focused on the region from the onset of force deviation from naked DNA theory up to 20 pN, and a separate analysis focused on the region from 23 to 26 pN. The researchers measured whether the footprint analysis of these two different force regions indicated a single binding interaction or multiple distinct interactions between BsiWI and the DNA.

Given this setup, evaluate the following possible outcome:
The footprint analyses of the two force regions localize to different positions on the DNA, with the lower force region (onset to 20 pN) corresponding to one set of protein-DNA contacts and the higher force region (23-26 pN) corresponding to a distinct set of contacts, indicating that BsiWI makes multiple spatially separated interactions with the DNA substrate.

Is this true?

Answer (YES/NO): YES